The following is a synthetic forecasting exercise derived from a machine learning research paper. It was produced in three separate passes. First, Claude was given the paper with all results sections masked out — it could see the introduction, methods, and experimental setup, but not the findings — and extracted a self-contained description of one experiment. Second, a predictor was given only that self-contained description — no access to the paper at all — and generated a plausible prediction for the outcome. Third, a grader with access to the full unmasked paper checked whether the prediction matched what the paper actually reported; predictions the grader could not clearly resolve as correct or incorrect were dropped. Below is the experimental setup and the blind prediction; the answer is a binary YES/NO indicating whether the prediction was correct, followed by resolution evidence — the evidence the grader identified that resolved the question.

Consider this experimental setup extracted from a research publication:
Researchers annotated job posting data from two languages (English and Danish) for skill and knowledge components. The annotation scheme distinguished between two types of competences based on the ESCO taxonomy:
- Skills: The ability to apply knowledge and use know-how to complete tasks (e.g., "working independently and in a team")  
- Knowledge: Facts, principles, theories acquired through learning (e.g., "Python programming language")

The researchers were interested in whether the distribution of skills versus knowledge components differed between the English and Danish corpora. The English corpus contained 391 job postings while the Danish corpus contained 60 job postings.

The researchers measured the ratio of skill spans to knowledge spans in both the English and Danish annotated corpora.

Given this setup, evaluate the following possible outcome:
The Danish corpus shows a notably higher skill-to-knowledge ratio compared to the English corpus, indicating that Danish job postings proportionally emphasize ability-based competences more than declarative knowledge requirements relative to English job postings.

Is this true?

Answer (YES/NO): YES